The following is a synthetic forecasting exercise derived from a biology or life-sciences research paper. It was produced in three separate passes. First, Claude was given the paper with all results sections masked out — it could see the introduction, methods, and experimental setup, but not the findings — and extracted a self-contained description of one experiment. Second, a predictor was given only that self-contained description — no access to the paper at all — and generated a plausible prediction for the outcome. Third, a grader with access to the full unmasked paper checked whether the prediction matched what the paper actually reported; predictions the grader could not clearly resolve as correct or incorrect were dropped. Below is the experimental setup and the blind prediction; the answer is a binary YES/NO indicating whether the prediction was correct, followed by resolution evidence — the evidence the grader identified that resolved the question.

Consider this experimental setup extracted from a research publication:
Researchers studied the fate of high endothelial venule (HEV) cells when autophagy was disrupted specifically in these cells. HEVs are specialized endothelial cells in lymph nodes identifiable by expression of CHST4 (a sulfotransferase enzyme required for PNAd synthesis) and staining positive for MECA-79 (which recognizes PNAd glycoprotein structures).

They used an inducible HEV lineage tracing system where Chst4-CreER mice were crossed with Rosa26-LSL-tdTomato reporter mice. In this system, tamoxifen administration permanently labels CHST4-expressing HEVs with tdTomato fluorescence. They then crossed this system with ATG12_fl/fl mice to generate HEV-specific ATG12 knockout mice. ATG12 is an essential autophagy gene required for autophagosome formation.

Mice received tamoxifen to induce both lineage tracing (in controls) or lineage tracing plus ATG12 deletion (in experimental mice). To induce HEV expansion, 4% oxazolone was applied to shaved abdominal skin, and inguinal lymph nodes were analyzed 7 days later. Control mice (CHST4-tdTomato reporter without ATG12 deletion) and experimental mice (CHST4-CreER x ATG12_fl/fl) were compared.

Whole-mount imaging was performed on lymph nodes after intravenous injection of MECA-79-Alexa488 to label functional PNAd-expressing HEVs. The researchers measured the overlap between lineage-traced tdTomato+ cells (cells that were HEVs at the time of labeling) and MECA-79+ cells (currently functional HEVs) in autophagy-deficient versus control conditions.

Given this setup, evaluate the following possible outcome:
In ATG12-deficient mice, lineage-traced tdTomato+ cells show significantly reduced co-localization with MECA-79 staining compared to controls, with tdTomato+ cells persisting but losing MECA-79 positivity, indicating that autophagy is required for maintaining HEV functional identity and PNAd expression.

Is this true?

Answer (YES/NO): YES